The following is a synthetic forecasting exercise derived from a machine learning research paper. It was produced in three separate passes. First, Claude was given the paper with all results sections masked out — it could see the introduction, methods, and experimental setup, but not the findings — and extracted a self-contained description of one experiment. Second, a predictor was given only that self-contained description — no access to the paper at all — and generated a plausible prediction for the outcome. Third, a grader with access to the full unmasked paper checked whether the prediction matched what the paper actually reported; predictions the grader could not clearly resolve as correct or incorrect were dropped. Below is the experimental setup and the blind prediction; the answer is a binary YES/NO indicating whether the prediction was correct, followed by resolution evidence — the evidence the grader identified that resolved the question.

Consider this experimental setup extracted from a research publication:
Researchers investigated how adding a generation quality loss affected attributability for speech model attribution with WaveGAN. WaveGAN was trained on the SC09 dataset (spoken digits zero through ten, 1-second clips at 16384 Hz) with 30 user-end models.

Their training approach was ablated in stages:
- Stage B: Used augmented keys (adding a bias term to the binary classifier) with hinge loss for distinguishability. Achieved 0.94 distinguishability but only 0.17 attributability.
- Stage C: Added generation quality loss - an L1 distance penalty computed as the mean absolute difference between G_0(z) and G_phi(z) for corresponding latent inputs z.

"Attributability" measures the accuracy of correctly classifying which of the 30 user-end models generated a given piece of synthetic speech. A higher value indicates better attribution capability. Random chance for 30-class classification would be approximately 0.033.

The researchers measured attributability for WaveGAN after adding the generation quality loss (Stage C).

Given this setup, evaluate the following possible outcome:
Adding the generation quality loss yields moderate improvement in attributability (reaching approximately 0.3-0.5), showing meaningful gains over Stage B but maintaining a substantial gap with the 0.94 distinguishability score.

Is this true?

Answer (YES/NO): YES